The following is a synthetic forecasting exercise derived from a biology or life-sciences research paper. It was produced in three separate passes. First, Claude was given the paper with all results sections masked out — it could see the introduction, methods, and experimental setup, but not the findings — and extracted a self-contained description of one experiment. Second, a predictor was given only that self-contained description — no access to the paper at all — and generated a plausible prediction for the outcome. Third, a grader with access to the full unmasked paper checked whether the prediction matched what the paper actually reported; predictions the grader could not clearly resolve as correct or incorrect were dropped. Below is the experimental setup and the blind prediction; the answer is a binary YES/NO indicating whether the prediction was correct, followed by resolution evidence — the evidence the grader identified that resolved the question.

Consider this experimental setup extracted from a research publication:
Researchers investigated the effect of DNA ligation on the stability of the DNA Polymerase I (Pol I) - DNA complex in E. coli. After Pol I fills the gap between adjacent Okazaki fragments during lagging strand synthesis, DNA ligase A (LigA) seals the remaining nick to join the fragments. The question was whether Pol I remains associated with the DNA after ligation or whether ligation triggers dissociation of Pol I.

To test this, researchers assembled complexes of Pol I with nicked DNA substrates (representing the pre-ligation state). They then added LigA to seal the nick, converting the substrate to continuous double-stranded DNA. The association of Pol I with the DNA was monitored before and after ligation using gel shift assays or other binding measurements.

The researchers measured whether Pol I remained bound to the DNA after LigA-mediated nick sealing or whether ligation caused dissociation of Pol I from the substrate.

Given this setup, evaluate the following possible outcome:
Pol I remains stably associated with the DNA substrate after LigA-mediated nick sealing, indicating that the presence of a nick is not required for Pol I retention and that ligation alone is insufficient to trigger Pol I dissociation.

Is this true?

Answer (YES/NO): NO